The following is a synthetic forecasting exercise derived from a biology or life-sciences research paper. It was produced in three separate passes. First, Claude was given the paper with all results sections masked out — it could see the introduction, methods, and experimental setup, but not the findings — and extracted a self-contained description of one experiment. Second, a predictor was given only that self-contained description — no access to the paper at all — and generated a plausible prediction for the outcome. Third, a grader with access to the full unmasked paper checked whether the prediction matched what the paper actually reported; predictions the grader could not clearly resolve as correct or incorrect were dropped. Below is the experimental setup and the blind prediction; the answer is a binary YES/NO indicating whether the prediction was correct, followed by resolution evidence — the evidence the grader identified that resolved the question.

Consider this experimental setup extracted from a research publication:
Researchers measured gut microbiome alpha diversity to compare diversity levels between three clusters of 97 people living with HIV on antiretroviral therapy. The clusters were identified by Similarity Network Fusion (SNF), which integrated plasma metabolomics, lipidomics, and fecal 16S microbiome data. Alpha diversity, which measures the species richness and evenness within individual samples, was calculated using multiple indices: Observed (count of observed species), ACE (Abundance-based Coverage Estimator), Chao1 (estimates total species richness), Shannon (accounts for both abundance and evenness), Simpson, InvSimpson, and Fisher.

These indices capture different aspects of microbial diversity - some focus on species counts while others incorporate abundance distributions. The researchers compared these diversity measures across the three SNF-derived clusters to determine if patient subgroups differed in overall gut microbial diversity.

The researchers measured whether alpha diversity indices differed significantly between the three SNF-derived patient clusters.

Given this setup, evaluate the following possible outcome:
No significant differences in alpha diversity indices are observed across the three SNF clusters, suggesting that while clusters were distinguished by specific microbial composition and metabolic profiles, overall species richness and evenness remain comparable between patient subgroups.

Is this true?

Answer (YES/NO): NO